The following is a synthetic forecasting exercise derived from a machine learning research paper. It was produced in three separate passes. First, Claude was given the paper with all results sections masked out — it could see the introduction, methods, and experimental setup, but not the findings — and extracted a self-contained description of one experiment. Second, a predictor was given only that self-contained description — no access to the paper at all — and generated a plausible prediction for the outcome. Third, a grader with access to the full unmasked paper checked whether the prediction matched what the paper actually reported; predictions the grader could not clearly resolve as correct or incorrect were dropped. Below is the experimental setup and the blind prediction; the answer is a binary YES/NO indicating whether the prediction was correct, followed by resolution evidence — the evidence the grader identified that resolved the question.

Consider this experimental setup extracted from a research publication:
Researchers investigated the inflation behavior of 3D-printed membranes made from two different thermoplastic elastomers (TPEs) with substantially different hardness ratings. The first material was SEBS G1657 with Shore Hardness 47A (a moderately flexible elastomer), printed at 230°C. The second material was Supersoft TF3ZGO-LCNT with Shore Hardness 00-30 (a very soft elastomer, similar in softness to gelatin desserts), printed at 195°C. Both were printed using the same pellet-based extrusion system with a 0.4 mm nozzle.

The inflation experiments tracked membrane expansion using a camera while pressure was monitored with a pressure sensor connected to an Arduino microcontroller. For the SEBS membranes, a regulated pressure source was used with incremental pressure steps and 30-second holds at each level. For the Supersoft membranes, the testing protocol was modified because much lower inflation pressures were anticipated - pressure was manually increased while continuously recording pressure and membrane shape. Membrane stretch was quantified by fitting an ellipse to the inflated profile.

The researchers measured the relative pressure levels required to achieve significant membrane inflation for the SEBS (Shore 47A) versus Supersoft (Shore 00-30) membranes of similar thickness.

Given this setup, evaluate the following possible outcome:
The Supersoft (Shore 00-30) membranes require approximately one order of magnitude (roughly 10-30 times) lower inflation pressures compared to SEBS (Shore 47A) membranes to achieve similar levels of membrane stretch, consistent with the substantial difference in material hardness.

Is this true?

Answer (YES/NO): YES